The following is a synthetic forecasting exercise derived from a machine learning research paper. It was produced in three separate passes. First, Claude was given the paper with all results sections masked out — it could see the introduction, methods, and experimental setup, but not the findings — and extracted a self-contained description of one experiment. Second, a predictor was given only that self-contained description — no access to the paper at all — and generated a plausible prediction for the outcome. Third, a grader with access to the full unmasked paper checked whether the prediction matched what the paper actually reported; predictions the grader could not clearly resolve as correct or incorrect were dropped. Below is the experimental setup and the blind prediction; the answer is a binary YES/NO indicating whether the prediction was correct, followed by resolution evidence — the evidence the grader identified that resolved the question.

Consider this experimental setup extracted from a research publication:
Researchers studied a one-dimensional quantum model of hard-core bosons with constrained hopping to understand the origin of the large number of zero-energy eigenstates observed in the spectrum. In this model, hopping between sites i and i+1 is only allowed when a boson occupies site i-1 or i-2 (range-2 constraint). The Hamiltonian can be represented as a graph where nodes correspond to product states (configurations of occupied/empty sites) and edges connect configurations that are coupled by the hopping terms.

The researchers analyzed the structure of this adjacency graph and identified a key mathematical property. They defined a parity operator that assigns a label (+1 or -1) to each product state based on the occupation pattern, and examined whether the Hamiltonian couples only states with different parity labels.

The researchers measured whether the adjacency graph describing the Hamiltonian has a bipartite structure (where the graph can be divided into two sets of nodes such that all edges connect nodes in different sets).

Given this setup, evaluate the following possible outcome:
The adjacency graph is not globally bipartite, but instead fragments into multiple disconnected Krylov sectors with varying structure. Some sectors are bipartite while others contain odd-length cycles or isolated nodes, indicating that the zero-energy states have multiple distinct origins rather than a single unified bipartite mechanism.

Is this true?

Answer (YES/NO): NO